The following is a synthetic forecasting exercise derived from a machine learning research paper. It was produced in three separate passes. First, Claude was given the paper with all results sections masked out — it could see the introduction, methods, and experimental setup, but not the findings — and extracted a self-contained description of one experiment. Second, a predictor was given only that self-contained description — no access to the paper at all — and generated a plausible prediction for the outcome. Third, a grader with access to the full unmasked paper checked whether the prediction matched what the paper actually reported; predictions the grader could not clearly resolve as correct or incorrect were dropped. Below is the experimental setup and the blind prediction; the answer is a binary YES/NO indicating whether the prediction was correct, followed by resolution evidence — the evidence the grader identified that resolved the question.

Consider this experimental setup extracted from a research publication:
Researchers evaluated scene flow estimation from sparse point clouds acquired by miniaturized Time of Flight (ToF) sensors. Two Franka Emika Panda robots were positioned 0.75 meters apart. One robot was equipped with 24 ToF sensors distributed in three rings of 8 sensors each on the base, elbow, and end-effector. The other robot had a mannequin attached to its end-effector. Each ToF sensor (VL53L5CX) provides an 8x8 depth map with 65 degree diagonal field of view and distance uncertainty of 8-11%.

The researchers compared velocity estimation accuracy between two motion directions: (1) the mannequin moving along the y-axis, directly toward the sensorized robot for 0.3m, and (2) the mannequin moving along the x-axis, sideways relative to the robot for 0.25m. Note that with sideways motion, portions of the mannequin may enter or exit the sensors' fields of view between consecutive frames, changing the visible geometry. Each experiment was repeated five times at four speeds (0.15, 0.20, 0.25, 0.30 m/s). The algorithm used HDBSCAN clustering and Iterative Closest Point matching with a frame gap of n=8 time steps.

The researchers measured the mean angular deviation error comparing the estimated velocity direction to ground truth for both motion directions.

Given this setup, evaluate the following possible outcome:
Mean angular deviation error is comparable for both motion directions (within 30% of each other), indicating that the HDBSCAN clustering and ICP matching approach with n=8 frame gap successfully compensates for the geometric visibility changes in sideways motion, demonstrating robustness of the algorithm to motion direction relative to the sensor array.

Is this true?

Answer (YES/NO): NO